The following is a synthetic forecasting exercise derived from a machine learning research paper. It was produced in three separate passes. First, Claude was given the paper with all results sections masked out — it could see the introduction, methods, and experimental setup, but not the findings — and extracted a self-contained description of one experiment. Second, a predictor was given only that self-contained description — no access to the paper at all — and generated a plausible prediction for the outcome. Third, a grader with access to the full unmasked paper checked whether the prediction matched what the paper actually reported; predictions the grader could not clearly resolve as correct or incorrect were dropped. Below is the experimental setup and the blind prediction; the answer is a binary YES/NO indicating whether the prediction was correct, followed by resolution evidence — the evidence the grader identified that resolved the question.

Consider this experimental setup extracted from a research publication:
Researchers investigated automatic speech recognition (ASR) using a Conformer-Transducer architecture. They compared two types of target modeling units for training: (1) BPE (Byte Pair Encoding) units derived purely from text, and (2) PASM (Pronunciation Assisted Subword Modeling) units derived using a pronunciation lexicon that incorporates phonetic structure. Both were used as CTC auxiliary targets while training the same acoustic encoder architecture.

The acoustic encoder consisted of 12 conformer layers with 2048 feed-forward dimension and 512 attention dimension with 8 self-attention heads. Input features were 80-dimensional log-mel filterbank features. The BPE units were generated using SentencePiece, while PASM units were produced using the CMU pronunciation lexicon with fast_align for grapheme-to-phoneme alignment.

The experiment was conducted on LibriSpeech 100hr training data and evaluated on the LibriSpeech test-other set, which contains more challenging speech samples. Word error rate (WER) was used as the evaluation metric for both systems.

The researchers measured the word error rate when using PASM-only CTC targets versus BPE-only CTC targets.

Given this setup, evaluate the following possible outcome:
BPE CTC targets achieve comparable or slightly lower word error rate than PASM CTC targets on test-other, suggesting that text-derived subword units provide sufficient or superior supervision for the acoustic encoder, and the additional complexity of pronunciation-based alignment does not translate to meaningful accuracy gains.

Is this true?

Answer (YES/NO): YES